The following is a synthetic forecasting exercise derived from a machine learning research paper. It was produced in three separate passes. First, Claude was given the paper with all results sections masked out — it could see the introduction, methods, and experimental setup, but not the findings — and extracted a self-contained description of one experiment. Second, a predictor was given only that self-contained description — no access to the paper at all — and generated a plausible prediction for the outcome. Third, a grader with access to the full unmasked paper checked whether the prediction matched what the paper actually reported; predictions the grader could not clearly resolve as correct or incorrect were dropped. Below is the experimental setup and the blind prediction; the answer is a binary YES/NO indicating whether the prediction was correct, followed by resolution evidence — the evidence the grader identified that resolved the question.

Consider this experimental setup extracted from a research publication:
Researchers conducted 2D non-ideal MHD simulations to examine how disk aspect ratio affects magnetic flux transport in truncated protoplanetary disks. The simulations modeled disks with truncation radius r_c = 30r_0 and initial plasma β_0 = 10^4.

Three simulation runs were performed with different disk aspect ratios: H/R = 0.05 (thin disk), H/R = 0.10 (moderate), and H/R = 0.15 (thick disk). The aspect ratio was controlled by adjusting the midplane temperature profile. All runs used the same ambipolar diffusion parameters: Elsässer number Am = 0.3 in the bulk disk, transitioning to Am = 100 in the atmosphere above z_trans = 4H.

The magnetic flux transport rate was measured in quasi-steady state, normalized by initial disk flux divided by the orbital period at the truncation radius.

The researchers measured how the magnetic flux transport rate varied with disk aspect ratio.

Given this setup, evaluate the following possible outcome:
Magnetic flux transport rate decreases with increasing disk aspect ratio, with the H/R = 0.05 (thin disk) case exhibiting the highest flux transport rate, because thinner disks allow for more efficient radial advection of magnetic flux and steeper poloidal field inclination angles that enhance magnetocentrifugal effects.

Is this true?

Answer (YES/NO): NO